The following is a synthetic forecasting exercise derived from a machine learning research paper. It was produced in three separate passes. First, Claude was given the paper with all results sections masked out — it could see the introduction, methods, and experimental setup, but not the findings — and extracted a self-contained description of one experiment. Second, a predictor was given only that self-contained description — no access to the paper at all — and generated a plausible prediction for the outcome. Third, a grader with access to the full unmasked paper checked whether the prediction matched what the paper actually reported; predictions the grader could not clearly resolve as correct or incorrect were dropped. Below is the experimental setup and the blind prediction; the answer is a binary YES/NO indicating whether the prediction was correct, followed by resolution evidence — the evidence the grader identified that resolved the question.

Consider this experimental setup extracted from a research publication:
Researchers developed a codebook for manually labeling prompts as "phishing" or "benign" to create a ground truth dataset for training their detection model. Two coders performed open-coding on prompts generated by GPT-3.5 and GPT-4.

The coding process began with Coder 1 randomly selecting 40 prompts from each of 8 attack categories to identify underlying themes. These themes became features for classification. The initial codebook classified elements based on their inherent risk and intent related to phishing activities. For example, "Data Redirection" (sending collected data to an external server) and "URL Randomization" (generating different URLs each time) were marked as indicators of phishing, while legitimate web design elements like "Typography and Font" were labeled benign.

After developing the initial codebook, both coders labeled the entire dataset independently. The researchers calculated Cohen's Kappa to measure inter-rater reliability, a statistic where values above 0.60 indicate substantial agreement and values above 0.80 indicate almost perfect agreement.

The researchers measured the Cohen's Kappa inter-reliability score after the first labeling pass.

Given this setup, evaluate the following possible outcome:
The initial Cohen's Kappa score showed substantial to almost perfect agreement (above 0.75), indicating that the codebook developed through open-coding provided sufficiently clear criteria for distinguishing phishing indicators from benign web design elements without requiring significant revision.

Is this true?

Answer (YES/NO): NO